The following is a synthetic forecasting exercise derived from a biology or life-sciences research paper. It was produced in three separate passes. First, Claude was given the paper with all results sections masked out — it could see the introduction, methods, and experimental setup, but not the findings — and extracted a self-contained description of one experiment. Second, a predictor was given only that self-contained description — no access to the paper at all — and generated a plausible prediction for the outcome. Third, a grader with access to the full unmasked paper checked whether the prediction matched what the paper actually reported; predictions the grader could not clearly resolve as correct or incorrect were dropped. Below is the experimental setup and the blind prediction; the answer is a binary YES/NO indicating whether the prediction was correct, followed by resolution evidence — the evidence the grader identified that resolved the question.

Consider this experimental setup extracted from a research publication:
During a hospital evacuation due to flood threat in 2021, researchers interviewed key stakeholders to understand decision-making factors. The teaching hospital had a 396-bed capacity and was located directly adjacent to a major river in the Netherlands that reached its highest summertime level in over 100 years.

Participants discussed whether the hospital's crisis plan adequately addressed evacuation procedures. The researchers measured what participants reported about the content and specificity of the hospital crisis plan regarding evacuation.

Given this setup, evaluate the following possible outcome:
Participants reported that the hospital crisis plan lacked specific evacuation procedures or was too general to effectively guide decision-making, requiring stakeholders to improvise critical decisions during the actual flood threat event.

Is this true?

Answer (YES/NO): YES